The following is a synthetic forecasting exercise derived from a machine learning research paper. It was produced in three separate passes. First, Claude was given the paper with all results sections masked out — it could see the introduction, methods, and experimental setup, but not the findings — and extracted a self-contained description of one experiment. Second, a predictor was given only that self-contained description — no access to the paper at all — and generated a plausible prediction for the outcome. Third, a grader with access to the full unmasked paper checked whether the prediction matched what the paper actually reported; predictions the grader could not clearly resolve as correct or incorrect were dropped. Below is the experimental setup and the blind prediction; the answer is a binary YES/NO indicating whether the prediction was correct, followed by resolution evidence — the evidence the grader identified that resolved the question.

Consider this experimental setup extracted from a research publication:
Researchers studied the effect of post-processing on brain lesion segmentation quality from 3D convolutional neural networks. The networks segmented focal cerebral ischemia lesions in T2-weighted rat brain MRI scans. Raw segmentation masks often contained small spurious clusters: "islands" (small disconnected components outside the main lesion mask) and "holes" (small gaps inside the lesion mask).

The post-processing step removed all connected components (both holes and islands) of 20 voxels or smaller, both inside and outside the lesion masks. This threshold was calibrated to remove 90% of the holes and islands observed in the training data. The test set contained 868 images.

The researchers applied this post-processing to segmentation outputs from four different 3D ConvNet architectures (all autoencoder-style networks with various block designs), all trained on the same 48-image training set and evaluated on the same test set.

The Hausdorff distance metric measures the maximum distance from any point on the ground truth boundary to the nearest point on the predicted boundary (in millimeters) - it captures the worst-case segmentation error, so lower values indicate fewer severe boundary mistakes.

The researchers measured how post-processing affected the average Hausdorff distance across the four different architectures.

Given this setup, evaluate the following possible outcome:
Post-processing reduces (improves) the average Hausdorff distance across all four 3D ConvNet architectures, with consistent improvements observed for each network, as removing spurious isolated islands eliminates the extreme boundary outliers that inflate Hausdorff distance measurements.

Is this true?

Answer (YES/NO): YES